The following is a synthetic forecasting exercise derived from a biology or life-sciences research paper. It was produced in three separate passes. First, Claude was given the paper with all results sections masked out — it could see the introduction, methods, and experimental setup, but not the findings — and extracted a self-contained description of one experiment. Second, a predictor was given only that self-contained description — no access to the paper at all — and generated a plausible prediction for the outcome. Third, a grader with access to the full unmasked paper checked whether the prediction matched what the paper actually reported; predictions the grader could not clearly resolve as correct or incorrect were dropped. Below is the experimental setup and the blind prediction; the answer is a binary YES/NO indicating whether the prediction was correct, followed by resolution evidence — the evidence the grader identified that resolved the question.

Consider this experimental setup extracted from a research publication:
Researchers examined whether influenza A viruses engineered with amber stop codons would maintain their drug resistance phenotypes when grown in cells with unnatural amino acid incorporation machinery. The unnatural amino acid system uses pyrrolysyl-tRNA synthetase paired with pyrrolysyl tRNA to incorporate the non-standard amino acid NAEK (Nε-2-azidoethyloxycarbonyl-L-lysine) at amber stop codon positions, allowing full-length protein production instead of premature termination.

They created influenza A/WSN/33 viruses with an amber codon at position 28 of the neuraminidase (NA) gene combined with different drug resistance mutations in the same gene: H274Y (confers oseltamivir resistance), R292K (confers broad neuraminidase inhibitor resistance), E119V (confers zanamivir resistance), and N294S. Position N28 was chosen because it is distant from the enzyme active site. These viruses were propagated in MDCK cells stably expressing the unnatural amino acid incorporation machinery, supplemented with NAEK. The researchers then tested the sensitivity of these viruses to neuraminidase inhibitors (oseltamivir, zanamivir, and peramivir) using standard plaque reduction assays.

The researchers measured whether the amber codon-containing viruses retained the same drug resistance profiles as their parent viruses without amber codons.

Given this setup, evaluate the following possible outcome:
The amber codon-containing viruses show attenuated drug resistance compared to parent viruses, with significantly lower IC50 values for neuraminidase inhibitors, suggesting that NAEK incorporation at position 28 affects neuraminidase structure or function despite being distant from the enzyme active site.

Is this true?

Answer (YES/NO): NO